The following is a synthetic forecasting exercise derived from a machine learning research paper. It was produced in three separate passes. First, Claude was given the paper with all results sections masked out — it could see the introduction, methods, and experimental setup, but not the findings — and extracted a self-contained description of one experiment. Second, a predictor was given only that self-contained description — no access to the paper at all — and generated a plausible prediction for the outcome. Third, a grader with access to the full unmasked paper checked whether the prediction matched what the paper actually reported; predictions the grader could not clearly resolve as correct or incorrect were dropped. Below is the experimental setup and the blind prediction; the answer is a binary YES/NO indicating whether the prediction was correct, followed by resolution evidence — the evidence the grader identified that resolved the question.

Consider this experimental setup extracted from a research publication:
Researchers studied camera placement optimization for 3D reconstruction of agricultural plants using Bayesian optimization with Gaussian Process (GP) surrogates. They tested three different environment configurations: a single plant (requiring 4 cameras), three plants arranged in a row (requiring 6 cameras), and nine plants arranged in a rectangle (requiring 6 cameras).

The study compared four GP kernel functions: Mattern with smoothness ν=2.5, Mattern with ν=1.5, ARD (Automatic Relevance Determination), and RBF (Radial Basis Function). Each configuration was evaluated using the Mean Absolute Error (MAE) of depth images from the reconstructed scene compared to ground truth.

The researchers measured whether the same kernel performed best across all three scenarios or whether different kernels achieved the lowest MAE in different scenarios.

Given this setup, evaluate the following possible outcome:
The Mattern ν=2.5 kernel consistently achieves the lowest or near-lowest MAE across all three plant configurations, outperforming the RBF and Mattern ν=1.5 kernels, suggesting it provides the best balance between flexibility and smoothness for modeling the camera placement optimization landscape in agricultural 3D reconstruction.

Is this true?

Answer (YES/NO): NO